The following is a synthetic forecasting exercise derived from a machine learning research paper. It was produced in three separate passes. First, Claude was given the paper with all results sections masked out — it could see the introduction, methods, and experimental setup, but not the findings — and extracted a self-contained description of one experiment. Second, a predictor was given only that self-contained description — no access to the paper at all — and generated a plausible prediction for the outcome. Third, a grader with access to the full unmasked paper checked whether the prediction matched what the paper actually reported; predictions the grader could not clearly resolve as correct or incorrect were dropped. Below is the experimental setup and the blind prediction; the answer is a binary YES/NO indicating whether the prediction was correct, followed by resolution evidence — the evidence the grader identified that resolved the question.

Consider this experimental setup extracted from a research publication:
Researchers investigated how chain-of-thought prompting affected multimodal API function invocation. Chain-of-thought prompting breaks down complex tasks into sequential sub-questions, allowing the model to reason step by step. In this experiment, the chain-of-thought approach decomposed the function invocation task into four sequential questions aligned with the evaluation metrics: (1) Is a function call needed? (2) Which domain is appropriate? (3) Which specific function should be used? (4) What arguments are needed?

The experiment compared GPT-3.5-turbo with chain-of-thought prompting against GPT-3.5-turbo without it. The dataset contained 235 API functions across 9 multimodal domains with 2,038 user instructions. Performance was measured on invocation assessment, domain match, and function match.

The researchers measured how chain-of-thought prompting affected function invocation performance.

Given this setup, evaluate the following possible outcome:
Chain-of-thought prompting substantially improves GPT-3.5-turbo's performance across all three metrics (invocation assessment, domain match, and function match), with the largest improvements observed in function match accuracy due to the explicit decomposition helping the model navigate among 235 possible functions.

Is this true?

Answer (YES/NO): NO